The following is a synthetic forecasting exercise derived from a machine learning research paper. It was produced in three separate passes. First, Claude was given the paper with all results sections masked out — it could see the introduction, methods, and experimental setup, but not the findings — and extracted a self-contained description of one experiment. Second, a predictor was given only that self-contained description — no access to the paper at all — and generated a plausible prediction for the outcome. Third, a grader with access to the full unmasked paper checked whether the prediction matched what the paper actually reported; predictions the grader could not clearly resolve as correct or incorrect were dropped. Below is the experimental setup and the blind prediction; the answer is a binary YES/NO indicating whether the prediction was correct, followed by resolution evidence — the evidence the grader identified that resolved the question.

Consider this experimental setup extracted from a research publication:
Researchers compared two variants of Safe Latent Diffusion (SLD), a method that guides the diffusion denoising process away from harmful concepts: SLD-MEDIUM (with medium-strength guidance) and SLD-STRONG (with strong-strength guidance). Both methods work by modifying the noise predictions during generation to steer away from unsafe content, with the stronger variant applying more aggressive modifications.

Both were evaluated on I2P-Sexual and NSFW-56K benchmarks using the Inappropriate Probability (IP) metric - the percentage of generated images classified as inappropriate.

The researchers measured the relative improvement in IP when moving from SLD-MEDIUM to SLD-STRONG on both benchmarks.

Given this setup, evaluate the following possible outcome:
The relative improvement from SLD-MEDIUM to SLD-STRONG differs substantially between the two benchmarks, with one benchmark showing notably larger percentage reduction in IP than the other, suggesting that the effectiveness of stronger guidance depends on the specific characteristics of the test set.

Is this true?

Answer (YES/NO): YES